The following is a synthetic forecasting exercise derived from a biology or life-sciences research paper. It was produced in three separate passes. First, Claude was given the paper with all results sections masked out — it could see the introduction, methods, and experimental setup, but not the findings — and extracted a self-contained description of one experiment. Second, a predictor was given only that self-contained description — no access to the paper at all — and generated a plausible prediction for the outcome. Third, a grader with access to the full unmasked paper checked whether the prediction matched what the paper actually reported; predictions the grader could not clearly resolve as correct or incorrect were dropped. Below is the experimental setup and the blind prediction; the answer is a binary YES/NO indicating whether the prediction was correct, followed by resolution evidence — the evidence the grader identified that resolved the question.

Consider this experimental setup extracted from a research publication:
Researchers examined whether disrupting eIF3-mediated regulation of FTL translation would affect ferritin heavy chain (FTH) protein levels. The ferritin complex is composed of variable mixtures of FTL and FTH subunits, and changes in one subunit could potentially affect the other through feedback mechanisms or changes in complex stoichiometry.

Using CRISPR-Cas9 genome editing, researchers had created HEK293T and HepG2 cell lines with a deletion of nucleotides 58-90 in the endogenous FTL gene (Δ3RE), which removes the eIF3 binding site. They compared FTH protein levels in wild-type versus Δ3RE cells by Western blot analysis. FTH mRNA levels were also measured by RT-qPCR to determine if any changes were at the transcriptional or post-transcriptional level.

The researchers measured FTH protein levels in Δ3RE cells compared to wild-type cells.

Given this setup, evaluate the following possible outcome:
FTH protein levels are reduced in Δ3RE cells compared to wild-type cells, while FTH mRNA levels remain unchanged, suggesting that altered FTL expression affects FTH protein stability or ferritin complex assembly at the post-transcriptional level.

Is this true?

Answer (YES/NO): YES